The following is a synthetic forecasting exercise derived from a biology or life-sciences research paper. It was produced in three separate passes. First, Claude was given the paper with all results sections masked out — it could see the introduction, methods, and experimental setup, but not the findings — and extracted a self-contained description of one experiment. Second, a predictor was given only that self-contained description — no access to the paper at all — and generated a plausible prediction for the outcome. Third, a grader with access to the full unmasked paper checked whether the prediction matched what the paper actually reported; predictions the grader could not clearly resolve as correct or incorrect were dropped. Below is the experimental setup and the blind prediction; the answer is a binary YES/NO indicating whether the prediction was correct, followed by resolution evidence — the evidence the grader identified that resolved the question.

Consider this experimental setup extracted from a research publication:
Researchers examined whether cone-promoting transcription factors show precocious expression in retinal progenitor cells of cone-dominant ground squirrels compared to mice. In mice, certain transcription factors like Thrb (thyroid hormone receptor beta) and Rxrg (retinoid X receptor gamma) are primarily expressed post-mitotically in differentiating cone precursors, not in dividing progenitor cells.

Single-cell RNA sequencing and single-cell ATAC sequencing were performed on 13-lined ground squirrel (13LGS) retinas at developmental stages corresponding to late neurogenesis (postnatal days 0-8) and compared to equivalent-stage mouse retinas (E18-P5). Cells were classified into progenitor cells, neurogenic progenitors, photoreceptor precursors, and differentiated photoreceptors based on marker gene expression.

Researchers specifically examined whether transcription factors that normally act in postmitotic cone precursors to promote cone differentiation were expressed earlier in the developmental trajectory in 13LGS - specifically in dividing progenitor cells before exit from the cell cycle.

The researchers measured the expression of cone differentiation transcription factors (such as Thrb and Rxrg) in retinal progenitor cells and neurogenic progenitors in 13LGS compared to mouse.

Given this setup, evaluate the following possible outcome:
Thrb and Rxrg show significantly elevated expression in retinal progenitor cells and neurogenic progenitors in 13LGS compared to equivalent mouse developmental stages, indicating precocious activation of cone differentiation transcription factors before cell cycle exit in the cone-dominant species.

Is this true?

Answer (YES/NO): YES